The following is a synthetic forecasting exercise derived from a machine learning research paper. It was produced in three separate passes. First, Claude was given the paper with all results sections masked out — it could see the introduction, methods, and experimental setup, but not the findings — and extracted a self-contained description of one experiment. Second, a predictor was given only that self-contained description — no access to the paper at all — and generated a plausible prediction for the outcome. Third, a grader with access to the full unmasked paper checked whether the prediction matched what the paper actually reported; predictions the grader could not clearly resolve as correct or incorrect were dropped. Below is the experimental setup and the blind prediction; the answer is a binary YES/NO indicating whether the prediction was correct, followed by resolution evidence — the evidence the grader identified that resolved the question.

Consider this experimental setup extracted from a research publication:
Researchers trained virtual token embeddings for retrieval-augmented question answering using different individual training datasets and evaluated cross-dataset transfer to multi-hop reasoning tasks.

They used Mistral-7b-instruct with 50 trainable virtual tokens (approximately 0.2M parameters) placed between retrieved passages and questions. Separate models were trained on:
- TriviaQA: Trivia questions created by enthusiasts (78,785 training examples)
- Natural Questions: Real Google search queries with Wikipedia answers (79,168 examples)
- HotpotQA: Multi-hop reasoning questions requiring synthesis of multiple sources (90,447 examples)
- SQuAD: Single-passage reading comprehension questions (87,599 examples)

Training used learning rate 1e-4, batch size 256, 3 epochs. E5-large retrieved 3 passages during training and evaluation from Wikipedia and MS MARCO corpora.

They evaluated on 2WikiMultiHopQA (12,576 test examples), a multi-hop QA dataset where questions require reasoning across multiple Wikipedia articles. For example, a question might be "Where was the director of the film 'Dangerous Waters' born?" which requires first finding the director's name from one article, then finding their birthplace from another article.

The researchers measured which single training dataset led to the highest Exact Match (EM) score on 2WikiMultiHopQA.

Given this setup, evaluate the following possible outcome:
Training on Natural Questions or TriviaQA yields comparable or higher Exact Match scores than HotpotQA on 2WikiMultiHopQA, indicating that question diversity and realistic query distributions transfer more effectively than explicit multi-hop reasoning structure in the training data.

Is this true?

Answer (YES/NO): NO